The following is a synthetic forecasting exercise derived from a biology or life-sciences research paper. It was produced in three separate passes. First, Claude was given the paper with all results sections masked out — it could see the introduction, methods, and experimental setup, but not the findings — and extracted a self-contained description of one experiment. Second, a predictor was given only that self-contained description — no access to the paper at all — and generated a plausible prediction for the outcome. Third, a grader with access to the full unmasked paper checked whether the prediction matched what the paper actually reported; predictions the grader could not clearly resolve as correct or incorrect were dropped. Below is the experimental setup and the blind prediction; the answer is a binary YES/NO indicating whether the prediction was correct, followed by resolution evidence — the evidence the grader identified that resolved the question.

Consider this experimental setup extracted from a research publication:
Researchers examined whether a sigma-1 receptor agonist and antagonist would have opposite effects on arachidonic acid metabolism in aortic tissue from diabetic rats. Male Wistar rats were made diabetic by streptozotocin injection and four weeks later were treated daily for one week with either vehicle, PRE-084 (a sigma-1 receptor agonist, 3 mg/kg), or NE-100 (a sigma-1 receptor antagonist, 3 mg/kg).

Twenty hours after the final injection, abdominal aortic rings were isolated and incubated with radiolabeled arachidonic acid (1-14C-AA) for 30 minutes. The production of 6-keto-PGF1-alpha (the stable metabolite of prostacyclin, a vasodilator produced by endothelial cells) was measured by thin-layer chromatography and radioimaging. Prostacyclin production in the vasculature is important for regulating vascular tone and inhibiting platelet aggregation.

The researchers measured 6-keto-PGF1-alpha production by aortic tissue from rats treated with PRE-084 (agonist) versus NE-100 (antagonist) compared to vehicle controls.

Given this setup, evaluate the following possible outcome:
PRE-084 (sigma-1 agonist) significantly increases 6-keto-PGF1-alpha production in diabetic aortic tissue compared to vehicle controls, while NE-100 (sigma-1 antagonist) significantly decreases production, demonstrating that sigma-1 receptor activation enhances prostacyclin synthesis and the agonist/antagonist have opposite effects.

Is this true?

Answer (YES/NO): NO